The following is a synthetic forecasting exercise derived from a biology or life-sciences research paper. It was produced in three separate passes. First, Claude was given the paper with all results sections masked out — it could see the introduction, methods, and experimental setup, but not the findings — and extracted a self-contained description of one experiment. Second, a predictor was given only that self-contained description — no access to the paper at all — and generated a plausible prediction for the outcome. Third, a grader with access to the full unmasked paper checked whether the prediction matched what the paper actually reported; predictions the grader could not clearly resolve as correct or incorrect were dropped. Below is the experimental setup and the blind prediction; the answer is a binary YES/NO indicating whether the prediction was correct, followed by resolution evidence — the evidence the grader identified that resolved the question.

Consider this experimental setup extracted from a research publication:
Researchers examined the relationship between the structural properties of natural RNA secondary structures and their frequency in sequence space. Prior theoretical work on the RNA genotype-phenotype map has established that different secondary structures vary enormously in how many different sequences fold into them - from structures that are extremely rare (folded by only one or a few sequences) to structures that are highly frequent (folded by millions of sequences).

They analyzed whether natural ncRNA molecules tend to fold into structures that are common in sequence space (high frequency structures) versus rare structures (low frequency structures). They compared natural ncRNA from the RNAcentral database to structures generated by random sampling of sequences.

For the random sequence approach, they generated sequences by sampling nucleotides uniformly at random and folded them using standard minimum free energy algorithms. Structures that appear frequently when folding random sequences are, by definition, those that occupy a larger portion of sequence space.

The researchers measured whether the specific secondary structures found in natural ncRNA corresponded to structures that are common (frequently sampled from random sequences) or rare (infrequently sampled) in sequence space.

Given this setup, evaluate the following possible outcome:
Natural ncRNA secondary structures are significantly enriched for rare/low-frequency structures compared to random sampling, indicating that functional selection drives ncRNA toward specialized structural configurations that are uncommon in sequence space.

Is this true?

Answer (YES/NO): NO